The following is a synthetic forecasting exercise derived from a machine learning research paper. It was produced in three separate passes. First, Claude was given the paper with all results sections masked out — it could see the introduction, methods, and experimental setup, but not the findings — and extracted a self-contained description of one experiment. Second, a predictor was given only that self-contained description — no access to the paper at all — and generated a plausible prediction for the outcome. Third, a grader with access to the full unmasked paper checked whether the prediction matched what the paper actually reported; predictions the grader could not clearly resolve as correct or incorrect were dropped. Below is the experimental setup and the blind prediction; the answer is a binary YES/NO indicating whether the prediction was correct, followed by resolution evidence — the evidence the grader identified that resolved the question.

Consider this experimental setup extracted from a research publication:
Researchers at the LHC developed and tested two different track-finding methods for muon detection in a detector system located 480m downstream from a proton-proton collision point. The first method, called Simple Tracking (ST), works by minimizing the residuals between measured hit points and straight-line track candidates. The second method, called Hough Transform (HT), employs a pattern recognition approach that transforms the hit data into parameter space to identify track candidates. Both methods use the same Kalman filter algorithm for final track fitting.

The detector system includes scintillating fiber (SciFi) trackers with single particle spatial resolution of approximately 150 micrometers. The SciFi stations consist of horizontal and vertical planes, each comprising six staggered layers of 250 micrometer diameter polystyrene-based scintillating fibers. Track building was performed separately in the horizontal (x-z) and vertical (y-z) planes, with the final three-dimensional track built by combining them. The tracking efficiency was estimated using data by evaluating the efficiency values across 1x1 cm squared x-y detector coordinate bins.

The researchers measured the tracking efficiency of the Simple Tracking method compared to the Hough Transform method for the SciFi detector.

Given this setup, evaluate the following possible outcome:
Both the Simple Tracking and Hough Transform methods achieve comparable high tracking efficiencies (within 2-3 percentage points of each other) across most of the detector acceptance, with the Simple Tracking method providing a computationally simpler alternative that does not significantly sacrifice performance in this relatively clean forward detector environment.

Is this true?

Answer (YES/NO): NO